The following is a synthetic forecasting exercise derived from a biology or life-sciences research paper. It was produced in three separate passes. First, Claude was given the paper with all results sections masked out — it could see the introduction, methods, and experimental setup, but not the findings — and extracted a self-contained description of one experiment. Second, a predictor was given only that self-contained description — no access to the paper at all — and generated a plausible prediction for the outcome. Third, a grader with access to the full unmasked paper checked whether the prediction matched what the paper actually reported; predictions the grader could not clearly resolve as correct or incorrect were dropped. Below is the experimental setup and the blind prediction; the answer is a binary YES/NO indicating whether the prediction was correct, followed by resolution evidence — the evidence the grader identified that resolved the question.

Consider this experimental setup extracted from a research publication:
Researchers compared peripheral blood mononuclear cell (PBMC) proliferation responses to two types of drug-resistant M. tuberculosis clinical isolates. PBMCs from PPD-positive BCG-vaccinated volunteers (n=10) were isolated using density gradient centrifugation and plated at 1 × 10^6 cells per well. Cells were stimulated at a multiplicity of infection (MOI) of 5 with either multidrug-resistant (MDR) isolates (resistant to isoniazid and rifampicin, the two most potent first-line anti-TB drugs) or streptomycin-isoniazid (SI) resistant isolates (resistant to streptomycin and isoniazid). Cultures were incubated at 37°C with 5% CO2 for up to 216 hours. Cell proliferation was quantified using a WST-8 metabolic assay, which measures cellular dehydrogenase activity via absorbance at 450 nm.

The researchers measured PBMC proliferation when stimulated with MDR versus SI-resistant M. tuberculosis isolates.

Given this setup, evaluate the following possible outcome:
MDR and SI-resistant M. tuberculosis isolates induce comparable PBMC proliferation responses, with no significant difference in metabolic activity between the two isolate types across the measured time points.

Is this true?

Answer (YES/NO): NO